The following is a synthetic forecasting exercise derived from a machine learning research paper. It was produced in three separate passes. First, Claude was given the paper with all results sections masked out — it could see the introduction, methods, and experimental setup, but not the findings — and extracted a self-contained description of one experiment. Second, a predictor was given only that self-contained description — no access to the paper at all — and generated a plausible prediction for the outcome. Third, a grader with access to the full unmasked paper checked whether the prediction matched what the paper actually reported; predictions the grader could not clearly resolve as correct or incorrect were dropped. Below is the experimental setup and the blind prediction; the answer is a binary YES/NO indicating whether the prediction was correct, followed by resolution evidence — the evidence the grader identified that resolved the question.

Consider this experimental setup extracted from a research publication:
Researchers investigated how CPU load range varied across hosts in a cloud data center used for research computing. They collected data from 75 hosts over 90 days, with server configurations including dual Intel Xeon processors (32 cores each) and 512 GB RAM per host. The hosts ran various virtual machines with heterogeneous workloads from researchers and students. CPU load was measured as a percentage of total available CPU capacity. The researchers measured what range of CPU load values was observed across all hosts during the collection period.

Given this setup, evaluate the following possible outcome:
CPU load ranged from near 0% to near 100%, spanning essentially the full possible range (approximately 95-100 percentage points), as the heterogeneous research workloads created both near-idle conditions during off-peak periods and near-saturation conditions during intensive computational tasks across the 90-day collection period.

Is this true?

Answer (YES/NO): NO